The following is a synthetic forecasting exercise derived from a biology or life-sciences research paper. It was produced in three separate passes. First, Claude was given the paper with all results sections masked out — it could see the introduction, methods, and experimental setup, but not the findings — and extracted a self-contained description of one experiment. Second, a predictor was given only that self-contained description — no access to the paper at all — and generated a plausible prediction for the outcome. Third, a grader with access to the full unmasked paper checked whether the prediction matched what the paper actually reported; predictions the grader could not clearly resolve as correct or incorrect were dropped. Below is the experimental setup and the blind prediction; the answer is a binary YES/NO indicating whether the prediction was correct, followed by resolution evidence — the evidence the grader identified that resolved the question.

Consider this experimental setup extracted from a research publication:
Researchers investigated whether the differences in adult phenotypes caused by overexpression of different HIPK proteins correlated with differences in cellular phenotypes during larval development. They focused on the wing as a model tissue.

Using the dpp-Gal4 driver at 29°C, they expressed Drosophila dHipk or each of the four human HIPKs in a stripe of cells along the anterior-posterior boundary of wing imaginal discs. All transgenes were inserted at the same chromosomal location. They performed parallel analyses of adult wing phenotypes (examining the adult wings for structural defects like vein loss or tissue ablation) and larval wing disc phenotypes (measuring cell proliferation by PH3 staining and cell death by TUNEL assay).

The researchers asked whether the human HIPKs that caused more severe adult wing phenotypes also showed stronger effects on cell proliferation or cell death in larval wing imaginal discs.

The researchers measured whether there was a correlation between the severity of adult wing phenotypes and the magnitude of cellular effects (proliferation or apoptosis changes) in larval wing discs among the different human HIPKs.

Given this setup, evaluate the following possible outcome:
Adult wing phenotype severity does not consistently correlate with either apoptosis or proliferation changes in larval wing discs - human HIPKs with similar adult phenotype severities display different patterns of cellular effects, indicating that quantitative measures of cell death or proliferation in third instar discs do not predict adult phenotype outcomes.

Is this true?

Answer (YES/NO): YES